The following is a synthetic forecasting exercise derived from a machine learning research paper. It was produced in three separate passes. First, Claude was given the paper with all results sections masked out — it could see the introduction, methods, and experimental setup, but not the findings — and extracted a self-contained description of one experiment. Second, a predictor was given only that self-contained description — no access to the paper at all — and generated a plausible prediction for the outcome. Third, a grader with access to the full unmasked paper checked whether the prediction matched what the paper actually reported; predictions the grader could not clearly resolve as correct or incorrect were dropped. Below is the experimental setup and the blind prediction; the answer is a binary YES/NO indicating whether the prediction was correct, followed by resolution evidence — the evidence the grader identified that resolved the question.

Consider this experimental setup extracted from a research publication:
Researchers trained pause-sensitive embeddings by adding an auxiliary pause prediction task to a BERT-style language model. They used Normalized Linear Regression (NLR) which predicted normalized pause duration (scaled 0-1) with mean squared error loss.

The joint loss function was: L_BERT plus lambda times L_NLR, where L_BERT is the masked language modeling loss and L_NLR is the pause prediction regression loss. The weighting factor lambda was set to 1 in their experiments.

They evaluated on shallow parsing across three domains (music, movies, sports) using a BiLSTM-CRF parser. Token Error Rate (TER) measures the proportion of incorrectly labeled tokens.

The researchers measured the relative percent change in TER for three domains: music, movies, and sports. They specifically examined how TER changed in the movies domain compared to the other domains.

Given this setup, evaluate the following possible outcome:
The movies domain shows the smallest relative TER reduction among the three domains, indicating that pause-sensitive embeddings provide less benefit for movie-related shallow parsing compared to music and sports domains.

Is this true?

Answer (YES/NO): NO